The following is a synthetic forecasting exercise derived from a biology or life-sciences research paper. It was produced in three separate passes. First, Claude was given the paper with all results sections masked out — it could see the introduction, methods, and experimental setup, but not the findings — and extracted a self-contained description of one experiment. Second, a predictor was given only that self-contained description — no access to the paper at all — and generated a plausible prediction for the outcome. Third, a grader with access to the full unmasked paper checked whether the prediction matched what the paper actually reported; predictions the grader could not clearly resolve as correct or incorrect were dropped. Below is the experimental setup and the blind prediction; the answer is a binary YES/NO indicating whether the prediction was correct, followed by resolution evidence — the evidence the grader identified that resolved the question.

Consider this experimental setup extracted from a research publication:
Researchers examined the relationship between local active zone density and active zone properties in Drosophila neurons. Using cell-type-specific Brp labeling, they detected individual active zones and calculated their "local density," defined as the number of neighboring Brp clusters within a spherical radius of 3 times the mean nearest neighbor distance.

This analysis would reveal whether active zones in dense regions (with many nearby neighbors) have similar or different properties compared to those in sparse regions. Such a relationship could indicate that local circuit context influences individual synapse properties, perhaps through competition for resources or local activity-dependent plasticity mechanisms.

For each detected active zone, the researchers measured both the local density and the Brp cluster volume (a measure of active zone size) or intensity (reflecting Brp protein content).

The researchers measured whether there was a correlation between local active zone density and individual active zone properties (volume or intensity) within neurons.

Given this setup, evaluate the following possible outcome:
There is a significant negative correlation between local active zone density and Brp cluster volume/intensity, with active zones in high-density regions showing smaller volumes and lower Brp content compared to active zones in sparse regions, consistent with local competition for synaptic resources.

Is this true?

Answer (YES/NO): NO